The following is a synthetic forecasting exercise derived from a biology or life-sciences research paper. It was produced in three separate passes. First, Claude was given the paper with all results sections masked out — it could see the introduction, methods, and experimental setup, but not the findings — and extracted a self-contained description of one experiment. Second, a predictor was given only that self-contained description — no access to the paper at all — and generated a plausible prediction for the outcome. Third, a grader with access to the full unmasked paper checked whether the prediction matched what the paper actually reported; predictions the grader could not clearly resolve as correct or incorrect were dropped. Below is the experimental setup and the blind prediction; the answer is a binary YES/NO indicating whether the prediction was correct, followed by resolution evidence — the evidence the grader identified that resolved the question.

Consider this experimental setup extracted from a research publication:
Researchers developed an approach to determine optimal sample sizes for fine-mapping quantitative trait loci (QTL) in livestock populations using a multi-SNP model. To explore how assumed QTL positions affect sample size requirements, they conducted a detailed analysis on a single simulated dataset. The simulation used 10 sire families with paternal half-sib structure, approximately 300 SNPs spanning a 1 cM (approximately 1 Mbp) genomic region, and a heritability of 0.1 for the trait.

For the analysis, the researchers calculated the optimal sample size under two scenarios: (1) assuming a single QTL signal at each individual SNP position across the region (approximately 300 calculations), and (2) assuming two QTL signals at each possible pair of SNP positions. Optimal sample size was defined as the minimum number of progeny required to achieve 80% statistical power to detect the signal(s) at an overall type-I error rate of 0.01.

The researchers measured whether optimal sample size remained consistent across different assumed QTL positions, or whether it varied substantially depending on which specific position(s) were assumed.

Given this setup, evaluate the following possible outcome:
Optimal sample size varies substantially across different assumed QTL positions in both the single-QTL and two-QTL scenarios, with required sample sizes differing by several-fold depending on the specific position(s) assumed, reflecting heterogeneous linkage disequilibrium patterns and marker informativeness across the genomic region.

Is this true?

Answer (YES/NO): NO